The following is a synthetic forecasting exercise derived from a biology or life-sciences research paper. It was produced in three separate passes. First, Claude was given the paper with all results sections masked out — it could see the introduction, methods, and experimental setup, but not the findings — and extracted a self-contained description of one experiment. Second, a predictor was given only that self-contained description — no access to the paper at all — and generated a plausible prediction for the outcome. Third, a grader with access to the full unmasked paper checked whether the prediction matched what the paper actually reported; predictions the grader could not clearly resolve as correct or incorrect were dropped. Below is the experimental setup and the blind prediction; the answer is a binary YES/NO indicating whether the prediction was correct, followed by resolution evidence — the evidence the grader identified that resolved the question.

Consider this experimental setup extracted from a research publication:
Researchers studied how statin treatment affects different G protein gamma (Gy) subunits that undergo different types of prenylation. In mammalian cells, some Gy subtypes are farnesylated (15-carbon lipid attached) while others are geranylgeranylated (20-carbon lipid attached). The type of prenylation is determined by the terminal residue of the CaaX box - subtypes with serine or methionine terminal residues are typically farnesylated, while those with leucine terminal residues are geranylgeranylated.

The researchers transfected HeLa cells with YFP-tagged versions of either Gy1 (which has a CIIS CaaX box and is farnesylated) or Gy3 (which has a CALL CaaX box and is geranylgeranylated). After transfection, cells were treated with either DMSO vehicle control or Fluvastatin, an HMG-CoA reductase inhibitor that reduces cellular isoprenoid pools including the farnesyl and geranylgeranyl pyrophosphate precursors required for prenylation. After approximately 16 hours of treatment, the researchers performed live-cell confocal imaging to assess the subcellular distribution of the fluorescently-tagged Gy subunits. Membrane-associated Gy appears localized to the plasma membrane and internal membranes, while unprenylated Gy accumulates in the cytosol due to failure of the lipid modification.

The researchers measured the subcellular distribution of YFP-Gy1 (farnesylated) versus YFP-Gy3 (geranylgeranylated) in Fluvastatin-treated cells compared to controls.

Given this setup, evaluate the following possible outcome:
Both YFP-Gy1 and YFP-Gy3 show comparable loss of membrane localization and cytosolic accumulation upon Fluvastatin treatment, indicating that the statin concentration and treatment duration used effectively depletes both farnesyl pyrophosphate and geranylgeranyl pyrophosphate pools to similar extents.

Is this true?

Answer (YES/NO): NO